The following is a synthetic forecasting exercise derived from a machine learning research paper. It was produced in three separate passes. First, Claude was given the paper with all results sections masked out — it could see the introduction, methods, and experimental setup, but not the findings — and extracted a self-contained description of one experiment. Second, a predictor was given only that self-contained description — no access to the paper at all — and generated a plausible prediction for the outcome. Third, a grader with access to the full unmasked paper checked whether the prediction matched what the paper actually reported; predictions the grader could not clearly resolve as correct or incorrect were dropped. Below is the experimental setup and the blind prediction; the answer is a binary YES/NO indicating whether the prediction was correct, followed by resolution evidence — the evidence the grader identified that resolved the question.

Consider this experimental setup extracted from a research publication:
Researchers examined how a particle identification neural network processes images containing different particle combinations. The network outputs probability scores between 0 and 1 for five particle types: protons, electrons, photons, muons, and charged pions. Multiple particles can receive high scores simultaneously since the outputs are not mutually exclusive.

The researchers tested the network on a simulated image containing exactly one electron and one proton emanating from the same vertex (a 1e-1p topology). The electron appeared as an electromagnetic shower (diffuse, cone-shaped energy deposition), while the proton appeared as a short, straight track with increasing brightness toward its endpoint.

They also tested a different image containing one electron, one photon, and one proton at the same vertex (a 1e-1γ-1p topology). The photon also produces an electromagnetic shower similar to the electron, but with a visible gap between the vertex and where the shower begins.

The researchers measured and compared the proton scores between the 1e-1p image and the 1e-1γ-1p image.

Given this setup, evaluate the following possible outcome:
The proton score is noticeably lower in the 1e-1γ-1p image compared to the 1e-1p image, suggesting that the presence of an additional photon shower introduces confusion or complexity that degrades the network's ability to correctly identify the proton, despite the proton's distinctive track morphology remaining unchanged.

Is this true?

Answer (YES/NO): NO